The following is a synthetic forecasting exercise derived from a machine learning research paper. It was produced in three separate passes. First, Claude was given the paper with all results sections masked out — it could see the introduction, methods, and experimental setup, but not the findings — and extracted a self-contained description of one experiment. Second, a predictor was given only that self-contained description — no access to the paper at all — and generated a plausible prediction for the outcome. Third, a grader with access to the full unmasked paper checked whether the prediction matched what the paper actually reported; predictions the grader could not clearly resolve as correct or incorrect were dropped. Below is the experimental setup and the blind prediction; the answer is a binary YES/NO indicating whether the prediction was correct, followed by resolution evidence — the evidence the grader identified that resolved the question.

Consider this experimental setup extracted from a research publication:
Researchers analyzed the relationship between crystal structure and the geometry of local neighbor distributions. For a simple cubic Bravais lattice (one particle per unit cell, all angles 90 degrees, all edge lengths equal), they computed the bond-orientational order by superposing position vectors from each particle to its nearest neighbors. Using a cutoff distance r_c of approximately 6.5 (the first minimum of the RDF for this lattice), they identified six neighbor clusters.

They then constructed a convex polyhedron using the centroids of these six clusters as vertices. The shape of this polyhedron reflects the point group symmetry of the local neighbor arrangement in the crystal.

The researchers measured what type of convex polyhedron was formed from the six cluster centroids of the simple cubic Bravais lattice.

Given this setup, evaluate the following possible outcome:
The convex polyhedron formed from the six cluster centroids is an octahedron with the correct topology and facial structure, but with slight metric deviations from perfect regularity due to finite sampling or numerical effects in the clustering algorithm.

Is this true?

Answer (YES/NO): NO